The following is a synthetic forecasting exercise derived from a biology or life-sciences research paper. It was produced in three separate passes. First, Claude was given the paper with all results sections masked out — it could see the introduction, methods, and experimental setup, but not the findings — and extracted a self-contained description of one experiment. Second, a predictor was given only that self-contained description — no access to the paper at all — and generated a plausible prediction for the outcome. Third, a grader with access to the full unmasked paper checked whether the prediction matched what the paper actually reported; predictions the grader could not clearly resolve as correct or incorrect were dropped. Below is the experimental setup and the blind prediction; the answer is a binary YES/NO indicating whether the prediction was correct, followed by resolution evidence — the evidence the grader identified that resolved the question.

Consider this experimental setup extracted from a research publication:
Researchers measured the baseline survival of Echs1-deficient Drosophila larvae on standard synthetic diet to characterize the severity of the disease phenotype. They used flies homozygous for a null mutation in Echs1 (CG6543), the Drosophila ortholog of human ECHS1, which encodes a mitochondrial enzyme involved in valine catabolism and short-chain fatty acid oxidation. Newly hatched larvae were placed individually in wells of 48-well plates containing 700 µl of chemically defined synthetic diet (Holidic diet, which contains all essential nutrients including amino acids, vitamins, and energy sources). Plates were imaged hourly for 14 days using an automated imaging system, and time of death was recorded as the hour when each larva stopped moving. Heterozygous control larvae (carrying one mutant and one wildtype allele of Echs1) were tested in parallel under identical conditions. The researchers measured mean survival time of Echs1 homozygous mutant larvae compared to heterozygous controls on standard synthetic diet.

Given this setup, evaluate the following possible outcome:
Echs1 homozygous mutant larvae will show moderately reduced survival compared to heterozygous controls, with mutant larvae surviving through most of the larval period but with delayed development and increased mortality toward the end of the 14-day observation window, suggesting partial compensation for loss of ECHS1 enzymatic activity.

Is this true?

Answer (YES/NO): NO